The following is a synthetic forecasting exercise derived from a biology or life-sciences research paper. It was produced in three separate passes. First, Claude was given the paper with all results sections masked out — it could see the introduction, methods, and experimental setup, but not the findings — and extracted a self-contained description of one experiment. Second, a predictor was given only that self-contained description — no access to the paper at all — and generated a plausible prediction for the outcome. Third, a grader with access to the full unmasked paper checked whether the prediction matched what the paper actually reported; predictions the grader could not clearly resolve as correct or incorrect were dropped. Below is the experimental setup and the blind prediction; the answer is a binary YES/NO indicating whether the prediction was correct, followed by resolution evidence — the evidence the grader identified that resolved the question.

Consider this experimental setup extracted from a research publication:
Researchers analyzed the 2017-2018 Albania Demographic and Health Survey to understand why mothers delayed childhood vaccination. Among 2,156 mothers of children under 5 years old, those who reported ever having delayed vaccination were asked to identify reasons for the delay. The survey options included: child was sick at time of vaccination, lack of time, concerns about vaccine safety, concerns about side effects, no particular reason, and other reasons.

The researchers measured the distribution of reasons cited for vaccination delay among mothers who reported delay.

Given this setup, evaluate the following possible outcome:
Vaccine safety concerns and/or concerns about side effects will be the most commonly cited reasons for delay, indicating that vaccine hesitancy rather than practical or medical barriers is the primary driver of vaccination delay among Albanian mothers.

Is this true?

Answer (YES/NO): NO